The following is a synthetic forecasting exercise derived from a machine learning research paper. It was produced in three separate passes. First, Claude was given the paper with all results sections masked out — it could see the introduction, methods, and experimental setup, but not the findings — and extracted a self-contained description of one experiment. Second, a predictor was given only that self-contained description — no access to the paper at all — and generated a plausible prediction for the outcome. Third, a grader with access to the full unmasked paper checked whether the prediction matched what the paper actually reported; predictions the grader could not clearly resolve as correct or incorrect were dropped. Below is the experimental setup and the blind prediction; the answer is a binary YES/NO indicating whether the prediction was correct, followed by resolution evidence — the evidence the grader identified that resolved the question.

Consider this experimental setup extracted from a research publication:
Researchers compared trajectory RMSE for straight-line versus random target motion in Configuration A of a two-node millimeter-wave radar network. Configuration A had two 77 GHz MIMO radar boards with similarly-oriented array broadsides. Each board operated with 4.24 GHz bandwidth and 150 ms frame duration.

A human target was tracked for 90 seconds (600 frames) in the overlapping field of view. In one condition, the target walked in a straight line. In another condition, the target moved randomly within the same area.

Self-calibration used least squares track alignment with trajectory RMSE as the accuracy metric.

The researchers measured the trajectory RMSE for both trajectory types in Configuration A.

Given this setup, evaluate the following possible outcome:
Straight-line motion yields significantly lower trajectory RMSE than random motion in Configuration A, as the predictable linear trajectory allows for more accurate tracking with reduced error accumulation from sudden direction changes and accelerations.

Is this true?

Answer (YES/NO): YES